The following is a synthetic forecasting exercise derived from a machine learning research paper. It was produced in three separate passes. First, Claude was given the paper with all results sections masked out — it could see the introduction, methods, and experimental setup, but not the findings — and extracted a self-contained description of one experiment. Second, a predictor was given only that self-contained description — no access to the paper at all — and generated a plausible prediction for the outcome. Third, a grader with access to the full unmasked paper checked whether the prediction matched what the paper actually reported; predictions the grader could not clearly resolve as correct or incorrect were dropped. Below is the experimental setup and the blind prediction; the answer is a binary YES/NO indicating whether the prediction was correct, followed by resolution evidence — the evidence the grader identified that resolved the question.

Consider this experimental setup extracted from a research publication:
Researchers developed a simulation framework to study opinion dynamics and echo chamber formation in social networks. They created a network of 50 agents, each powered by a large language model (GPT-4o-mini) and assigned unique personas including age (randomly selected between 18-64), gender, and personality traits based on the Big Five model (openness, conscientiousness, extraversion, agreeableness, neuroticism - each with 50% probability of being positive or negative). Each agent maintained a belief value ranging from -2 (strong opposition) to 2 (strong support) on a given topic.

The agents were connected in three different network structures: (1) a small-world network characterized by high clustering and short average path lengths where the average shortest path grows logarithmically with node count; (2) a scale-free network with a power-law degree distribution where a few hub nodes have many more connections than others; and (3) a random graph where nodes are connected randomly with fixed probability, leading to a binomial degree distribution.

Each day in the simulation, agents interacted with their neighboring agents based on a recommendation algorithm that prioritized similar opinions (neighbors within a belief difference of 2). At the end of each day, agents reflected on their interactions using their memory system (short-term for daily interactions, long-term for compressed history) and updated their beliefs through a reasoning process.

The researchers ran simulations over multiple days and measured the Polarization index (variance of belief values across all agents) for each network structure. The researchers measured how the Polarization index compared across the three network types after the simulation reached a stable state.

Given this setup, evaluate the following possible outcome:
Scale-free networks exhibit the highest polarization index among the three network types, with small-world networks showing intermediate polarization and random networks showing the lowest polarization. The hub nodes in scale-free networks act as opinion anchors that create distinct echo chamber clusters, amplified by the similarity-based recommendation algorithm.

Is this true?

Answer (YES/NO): NO